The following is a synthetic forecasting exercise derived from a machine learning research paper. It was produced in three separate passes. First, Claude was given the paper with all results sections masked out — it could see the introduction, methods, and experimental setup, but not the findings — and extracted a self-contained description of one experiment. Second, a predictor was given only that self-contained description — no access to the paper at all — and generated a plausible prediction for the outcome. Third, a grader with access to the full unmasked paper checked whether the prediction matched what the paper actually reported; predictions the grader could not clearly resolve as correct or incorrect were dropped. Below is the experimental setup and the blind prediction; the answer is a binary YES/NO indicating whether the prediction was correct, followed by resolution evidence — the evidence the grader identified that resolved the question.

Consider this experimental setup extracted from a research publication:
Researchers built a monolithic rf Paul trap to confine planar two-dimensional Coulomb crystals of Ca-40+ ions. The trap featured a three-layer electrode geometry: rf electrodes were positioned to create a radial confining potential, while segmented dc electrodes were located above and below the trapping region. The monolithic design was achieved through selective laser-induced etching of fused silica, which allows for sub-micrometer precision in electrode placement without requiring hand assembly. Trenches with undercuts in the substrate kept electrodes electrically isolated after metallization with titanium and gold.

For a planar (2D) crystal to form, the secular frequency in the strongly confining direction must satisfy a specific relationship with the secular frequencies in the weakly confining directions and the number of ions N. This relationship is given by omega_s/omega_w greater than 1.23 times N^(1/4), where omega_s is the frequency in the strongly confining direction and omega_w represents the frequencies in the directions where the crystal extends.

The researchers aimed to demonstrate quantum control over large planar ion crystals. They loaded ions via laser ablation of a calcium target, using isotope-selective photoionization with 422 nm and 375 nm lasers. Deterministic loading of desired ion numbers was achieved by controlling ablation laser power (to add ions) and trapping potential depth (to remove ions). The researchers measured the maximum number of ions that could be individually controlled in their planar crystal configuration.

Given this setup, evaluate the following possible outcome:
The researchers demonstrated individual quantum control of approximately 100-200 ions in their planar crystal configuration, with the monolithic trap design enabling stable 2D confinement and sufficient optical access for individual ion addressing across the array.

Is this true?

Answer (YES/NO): NO